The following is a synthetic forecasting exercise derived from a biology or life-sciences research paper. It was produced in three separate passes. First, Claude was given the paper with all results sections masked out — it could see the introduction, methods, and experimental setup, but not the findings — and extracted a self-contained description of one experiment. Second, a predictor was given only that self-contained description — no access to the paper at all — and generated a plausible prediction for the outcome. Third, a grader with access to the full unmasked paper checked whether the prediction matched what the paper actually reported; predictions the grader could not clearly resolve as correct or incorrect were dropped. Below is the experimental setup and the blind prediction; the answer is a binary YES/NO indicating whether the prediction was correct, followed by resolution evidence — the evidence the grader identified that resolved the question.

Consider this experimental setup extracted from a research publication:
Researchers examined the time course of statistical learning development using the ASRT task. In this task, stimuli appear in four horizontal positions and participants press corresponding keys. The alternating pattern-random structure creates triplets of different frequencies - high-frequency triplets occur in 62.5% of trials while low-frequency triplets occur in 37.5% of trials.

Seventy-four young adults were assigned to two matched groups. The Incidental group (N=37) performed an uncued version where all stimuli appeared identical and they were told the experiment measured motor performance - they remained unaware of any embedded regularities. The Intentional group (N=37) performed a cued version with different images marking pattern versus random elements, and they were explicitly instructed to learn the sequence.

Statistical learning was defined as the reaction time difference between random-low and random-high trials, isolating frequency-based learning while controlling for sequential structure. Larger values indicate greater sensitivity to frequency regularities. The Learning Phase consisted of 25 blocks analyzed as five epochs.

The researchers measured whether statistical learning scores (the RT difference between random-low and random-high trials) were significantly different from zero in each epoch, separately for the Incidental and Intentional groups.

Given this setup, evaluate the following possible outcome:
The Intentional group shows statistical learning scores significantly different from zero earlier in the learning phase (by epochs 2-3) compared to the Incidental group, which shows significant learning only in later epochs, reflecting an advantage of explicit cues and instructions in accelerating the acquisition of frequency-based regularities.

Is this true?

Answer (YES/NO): NO